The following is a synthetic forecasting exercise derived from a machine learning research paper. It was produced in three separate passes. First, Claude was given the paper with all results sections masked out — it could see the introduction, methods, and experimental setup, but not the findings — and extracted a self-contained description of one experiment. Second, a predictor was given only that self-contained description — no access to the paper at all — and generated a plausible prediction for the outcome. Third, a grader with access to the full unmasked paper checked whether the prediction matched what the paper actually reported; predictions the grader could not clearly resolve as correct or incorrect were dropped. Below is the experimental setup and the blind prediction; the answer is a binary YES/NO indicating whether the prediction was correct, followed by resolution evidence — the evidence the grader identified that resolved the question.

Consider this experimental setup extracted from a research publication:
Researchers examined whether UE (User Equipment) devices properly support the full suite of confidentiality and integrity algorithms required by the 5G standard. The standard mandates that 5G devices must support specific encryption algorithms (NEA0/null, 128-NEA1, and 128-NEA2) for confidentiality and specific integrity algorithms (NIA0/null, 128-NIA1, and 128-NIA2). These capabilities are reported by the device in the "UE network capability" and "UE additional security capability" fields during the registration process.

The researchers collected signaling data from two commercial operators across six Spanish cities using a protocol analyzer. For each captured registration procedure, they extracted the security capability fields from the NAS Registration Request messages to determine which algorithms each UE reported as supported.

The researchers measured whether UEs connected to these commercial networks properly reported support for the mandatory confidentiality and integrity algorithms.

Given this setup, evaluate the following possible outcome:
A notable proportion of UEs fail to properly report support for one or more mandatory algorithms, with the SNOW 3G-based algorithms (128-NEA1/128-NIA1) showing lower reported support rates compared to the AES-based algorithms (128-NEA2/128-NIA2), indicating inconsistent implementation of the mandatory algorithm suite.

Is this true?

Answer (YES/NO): NO